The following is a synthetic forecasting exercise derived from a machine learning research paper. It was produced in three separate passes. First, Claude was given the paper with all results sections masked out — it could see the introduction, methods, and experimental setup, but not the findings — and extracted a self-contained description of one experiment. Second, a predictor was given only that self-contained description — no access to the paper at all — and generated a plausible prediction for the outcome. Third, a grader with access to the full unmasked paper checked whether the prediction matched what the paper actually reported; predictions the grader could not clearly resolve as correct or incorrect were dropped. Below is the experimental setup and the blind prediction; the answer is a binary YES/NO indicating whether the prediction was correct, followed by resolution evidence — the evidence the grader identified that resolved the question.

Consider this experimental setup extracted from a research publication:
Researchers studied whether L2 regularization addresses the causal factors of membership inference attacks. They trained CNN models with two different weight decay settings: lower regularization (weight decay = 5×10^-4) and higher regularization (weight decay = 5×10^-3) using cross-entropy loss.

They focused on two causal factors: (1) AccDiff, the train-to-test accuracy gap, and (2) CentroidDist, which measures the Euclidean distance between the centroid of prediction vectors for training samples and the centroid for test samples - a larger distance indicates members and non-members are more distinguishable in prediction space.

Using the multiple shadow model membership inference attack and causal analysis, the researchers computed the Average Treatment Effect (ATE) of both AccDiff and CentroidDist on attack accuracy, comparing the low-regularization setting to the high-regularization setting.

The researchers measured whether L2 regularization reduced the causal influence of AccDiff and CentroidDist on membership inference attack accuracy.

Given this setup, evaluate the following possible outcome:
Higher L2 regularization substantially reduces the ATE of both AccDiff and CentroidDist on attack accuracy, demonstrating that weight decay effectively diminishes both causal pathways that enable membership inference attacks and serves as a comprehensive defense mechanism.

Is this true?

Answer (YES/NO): NO